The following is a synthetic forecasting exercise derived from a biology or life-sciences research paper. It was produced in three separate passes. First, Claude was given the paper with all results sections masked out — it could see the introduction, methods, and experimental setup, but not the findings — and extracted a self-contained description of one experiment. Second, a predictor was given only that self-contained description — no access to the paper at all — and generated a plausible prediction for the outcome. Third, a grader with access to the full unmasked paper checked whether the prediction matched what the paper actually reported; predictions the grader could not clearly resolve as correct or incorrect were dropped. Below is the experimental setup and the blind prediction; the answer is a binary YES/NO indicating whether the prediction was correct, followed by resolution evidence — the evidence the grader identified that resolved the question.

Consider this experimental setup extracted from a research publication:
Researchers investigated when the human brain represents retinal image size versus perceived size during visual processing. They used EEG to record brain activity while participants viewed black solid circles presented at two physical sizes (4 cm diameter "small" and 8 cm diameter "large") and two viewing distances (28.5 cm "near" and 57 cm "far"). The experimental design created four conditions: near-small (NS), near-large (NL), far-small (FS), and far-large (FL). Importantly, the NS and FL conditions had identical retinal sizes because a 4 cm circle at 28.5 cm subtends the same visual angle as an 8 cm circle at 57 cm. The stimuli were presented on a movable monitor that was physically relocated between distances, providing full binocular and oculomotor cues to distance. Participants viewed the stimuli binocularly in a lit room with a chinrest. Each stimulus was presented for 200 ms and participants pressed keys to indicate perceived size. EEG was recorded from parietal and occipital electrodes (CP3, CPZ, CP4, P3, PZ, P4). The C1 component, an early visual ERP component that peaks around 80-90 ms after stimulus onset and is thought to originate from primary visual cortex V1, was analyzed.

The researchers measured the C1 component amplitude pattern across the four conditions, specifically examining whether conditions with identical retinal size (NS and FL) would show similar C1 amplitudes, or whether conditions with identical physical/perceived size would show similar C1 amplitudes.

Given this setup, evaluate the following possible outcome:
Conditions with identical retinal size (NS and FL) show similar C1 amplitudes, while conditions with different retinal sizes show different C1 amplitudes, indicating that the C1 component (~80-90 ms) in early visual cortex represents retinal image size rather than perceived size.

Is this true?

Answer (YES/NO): YES